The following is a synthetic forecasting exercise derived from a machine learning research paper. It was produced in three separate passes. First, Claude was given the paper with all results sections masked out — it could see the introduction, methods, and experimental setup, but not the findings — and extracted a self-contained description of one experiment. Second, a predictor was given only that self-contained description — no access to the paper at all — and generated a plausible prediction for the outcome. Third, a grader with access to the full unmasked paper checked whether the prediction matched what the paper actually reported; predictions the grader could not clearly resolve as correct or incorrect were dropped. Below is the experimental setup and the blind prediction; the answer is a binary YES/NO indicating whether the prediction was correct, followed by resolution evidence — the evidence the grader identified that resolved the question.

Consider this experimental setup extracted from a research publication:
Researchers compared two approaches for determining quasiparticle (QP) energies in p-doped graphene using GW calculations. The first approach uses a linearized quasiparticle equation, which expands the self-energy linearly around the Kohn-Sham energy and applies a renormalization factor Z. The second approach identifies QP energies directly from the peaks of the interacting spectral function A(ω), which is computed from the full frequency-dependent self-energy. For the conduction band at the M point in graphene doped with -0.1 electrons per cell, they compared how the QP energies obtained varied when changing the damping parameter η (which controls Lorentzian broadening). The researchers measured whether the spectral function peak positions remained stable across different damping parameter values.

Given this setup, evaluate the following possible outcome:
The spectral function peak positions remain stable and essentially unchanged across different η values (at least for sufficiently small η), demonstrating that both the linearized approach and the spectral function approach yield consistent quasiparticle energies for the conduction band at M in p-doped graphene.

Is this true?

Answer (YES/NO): NO